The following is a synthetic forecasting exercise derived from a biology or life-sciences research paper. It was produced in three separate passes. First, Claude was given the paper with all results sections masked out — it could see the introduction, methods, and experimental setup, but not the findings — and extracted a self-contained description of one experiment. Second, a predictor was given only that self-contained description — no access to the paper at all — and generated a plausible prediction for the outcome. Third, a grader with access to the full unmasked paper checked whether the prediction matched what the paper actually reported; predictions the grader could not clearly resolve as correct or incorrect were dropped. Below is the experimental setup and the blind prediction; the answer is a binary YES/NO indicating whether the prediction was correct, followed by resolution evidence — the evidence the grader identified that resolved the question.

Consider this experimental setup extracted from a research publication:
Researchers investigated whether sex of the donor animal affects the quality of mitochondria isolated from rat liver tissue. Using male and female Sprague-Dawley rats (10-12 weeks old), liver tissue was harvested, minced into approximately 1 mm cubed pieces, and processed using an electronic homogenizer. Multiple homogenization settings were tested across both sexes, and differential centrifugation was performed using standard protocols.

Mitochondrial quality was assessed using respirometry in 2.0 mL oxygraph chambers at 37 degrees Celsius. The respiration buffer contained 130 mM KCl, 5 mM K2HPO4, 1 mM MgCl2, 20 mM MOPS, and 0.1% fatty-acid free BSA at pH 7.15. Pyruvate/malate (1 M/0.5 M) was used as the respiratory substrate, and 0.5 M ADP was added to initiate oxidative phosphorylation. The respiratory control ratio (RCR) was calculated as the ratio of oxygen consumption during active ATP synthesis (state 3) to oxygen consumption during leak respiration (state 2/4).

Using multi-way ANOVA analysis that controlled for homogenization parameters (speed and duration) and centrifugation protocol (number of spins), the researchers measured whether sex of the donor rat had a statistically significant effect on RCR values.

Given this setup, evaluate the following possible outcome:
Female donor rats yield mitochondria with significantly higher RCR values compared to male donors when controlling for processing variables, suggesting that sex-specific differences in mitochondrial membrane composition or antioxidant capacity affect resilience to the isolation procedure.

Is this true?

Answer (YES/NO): NO